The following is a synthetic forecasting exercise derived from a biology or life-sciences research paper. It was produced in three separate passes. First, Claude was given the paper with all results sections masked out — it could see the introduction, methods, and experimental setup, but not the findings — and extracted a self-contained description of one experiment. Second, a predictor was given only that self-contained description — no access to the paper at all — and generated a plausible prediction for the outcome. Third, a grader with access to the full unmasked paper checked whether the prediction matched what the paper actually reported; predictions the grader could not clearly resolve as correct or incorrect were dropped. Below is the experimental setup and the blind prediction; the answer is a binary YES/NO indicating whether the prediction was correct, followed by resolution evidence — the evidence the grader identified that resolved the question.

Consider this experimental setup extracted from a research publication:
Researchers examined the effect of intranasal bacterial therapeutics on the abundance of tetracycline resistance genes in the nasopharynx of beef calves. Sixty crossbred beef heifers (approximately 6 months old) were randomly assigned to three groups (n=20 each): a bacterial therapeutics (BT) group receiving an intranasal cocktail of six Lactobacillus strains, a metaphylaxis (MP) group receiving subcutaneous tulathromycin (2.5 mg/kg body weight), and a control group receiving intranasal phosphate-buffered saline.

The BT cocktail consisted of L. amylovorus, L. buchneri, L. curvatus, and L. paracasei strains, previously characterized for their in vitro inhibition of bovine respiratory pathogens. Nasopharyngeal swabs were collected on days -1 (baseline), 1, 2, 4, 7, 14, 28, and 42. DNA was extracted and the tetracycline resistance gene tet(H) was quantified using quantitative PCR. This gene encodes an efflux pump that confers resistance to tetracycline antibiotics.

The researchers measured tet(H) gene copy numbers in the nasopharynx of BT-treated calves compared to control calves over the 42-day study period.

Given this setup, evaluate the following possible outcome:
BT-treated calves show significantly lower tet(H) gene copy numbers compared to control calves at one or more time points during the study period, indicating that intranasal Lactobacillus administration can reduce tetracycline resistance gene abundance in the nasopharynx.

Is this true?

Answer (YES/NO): NO